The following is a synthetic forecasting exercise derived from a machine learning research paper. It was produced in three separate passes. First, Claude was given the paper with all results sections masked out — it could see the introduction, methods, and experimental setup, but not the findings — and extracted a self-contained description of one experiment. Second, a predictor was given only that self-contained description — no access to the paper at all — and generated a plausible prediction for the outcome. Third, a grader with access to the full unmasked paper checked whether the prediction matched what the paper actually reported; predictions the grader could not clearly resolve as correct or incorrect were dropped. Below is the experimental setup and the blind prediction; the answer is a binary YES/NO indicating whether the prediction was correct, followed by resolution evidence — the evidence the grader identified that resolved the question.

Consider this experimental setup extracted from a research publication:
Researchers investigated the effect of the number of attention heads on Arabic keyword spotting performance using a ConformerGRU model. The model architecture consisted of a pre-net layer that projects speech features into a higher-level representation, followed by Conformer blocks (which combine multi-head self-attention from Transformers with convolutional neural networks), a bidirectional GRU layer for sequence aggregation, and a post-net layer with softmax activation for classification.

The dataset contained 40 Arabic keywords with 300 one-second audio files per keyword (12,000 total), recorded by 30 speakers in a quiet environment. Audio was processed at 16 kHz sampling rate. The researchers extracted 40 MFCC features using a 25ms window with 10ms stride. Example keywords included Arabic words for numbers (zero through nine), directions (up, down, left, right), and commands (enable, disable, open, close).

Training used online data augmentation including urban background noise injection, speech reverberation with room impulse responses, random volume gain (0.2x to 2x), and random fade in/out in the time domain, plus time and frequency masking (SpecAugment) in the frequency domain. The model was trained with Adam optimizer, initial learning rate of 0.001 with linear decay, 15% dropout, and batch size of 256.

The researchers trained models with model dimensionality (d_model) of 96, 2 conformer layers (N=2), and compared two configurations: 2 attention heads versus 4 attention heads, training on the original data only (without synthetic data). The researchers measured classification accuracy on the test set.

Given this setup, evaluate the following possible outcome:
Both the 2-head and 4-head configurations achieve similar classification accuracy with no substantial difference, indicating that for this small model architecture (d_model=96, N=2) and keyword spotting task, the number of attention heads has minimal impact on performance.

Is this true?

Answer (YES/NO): NO